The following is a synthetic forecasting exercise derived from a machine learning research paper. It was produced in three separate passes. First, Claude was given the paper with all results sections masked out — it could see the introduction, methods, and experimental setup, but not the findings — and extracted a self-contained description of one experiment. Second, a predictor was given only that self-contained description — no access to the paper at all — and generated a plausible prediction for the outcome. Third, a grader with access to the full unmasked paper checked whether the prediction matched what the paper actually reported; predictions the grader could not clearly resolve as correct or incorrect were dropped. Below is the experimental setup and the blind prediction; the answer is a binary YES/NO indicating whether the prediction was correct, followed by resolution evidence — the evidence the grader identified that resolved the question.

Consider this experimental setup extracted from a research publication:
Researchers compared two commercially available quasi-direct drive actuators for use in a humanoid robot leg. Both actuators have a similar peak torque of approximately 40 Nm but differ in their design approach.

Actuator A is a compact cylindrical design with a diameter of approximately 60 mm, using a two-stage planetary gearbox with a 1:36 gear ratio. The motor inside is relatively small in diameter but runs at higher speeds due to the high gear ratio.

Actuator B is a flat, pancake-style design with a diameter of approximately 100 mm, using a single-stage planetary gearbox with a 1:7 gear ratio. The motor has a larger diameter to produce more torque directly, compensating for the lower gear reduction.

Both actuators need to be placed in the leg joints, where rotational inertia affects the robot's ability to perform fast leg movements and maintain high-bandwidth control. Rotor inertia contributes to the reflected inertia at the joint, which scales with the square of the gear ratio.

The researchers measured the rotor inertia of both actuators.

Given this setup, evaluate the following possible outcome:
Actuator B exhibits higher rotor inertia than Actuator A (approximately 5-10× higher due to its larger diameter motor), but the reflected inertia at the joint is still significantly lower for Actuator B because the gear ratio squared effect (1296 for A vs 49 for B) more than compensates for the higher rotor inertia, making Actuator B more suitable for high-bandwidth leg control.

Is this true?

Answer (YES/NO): NO